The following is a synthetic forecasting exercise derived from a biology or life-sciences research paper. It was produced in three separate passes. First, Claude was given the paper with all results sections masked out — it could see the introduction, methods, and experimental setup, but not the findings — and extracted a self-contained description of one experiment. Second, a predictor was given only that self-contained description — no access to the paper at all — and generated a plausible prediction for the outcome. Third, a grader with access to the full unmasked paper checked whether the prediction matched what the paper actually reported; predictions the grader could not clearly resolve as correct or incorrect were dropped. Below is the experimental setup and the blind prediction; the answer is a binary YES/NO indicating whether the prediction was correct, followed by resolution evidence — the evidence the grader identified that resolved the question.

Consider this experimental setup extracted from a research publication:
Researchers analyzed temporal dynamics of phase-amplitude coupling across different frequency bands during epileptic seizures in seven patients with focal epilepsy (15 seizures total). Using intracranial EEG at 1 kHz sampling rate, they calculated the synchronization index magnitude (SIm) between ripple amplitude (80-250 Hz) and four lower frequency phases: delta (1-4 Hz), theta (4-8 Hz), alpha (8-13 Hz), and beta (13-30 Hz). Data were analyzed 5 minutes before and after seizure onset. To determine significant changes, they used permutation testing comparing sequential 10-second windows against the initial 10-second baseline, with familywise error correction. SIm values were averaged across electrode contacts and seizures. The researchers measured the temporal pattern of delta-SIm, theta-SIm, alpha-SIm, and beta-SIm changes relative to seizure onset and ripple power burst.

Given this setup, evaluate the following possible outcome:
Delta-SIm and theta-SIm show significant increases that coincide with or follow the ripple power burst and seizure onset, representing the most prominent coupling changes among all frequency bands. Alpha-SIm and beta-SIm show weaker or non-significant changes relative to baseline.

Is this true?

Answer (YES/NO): NO